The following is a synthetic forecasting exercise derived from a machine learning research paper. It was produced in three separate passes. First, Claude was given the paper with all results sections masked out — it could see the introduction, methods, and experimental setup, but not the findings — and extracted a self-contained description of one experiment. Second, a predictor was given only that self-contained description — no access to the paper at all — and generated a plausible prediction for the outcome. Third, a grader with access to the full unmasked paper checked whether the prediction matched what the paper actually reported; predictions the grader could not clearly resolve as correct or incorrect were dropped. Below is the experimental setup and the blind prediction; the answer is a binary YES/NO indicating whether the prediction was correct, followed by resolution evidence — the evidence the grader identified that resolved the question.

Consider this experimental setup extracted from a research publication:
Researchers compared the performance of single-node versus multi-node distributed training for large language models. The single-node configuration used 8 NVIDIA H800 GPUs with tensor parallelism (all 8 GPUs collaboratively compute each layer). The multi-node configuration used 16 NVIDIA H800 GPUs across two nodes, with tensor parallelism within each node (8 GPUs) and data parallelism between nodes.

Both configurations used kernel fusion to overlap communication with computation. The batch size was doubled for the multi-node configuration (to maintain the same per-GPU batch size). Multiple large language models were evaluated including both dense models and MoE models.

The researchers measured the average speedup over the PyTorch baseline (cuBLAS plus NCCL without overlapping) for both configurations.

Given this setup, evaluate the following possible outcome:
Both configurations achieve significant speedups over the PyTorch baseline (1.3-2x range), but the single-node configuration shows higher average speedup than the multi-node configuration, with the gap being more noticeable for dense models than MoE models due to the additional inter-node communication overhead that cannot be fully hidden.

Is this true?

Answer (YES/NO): NO